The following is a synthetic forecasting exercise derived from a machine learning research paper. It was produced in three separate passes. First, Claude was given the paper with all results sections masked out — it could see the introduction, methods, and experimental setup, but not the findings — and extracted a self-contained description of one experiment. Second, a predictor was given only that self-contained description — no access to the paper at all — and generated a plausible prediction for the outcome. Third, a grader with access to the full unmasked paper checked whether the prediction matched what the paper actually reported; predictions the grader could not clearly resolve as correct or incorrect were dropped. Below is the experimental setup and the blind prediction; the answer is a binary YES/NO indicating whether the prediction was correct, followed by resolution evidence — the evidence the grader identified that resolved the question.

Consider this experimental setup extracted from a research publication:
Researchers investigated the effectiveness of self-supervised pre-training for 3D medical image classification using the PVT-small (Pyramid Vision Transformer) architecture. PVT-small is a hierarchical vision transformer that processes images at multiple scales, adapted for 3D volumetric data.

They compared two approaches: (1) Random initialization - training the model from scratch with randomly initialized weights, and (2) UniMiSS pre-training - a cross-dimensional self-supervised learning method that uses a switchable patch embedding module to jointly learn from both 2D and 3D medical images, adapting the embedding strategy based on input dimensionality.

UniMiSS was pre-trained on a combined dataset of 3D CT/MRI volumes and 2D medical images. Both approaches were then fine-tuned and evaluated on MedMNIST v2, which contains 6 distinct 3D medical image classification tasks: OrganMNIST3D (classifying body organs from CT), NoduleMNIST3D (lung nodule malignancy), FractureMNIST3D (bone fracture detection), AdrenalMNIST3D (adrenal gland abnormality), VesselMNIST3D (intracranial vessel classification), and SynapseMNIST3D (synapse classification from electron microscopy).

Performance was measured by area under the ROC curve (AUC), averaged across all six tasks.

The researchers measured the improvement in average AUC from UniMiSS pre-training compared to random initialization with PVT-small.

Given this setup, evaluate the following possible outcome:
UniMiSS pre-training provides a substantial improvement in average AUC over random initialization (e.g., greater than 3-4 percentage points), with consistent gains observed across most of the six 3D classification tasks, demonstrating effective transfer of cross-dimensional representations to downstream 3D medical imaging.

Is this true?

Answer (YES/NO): YES